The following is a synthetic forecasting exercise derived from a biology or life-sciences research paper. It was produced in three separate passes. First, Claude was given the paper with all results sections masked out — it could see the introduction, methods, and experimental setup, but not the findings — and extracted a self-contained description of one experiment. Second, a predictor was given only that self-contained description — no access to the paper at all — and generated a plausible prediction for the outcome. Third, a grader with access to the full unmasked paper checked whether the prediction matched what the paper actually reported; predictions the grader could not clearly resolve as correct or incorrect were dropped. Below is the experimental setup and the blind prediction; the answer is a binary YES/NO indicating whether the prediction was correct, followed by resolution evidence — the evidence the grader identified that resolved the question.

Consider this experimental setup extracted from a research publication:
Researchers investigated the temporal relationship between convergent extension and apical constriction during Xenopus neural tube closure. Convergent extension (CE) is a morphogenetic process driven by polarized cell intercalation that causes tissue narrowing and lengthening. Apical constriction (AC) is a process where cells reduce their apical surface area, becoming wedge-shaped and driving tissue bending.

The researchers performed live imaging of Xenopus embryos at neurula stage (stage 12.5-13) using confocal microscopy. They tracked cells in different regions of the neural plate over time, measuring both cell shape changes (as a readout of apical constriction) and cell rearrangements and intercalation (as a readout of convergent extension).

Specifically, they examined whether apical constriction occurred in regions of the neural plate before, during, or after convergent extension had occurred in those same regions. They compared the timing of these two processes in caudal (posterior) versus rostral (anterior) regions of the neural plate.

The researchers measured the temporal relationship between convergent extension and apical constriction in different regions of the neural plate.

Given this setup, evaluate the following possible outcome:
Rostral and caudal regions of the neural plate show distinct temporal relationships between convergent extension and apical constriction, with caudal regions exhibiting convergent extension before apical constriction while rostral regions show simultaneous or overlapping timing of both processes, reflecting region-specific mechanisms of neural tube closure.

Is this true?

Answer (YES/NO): NO